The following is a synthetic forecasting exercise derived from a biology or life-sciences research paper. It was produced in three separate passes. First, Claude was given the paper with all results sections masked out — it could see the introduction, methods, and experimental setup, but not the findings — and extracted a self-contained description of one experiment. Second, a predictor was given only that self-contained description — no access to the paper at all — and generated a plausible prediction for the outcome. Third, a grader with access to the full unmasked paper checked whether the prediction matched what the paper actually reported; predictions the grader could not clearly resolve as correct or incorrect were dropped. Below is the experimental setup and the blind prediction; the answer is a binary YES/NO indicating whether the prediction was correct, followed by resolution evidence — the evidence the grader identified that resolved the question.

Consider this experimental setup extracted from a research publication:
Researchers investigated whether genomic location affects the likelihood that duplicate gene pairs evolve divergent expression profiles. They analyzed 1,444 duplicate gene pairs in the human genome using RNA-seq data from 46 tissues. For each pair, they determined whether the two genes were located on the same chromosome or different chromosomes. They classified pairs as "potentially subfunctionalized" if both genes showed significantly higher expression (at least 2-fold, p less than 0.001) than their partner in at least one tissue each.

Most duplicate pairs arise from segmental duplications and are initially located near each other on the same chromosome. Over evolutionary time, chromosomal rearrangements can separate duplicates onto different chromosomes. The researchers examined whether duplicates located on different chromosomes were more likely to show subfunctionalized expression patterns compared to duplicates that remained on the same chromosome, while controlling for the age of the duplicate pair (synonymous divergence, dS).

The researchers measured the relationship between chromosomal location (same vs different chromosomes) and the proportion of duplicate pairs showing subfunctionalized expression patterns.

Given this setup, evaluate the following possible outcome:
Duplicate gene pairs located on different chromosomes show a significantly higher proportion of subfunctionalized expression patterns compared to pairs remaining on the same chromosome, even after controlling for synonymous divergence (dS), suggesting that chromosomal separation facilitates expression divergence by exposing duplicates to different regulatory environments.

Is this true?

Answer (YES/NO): YES